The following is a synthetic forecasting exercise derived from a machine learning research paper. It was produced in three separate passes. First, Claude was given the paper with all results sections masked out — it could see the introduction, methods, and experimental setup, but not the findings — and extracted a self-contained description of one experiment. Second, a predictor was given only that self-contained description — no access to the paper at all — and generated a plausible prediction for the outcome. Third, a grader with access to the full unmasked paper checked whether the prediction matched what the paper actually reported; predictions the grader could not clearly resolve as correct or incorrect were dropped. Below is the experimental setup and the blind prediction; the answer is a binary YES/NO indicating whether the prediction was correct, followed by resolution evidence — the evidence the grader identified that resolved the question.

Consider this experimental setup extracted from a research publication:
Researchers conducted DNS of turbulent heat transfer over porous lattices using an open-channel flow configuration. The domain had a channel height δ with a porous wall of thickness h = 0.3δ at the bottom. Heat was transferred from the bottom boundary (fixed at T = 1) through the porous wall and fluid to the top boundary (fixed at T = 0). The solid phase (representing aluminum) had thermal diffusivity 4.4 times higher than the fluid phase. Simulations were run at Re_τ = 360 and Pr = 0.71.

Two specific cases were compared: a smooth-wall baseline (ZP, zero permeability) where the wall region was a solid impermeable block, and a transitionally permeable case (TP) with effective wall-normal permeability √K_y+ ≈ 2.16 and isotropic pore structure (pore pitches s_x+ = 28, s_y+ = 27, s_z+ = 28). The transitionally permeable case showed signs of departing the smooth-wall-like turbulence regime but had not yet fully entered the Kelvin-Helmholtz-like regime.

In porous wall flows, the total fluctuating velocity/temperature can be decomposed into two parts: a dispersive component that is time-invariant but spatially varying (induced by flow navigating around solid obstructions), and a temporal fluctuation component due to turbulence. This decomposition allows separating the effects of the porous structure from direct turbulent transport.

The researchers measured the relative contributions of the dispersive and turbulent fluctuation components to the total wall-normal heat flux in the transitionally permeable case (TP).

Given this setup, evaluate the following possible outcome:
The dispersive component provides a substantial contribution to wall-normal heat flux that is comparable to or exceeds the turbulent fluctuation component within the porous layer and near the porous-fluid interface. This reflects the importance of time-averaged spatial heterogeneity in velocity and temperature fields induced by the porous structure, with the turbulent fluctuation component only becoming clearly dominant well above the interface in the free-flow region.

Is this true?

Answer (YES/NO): NO